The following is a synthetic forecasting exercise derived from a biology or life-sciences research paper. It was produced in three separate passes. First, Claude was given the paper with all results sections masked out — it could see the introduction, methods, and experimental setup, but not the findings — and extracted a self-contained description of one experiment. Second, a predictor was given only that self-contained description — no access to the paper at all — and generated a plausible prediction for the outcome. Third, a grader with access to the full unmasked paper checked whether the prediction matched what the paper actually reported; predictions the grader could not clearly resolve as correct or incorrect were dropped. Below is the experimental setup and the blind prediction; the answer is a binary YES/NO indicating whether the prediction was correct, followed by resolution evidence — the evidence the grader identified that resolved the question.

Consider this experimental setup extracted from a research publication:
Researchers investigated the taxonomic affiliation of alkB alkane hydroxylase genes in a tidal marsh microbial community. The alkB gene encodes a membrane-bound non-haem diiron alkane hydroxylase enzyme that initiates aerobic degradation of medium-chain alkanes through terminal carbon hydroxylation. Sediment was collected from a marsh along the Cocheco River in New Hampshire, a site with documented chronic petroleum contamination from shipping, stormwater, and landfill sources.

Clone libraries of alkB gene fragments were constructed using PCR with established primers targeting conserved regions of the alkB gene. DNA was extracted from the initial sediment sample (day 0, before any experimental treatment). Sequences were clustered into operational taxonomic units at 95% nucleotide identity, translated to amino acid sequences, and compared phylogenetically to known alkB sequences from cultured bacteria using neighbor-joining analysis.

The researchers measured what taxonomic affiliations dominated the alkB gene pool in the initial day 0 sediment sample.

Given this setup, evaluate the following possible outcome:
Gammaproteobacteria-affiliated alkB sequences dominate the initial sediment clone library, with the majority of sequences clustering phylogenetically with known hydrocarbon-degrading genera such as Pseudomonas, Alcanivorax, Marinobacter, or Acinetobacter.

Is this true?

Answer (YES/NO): YES